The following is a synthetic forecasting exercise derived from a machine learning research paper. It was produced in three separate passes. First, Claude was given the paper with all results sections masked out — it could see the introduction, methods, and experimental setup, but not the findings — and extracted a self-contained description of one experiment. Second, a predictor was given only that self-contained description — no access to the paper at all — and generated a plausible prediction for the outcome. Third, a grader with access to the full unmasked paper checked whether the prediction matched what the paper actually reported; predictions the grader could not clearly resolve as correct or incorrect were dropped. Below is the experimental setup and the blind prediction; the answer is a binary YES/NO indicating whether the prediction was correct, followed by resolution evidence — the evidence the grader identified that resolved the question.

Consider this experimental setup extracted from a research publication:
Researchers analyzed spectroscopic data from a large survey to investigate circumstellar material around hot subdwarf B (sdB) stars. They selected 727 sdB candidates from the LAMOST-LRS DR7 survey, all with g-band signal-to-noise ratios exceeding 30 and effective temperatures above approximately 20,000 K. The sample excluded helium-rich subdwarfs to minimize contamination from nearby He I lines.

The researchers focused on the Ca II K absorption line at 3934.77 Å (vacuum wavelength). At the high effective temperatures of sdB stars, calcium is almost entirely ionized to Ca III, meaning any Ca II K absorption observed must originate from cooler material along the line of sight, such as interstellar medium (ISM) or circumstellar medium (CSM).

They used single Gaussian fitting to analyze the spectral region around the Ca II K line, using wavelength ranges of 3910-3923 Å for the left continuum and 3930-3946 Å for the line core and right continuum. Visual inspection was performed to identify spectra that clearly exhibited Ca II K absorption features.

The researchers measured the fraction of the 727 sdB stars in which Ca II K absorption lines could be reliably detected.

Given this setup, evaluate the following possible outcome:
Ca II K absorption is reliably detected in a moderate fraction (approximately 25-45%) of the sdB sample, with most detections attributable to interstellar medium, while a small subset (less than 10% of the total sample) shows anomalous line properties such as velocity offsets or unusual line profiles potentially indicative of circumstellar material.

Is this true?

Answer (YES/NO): NO